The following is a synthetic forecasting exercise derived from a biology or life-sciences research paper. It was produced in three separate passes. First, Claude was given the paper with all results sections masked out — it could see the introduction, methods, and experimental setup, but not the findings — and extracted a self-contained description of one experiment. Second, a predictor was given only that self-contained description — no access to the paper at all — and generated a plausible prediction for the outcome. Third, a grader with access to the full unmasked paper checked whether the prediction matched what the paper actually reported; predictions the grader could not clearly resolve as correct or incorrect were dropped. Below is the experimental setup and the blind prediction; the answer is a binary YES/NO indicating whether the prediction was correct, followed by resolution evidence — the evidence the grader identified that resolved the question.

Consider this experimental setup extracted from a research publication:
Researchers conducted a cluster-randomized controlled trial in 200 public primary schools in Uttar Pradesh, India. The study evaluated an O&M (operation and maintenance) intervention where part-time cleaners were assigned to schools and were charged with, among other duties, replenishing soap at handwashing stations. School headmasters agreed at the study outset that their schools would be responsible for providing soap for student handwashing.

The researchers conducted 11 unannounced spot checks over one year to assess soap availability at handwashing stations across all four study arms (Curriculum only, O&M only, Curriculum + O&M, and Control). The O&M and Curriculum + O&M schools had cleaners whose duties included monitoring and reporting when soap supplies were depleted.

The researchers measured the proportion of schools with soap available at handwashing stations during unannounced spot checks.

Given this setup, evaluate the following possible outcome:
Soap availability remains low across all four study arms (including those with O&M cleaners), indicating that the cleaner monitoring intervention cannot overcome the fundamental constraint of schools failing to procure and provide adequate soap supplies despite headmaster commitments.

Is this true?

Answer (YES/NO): YES